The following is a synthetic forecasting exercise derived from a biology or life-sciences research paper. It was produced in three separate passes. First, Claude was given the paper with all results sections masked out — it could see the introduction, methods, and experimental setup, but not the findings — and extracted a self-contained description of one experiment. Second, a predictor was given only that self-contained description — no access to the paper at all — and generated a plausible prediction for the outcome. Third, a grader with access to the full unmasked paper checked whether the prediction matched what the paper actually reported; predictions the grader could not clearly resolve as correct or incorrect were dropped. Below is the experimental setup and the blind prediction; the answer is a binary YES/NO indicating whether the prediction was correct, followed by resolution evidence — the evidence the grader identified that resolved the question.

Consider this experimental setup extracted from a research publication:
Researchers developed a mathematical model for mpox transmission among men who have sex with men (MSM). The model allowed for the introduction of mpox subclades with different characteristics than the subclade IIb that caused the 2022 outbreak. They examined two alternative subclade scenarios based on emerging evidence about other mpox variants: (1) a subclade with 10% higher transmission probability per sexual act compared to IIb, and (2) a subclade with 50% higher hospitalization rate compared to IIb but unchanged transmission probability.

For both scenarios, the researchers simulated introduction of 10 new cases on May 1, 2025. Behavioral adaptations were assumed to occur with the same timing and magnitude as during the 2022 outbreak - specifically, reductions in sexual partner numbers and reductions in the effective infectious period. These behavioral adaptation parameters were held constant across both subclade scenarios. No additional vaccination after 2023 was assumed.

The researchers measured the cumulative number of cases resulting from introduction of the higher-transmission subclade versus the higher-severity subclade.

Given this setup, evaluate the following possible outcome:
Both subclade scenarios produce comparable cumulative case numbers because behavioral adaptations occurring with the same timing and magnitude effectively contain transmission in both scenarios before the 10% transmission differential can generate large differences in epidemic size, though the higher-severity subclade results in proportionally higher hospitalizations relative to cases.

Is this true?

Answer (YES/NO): NO